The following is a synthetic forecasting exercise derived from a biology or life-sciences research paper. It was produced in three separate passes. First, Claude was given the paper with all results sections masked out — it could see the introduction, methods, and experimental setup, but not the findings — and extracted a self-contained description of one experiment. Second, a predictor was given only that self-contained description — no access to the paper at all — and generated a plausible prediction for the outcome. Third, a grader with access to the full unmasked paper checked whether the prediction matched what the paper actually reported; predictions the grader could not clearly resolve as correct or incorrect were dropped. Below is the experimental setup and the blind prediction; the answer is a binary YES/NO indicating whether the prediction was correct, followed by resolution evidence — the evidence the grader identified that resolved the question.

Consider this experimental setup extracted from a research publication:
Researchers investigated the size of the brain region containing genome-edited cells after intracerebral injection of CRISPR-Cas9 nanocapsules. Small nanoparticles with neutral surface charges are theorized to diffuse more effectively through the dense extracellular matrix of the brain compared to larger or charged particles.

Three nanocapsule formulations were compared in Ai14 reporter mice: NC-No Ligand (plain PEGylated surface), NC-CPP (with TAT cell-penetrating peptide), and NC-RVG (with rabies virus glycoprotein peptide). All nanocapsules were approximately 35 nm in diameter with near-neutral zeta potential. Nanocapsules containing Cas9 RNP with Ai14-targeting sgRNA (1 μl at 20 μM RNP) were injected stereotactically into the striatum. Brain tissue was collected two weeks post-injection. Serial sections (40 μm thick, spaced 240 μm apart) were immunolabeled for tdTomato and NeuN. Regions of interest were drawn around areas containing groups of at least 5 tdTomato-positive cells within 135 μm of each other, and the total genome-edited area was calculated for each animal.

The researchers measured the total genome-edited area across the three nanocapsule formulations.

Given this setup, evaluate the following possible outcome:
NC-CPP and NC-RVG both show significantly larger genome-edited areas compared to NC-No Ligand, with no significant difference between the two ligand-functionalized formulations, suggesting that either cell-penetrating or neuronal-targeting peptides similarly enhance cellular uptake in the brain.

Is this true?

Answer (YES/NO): NO